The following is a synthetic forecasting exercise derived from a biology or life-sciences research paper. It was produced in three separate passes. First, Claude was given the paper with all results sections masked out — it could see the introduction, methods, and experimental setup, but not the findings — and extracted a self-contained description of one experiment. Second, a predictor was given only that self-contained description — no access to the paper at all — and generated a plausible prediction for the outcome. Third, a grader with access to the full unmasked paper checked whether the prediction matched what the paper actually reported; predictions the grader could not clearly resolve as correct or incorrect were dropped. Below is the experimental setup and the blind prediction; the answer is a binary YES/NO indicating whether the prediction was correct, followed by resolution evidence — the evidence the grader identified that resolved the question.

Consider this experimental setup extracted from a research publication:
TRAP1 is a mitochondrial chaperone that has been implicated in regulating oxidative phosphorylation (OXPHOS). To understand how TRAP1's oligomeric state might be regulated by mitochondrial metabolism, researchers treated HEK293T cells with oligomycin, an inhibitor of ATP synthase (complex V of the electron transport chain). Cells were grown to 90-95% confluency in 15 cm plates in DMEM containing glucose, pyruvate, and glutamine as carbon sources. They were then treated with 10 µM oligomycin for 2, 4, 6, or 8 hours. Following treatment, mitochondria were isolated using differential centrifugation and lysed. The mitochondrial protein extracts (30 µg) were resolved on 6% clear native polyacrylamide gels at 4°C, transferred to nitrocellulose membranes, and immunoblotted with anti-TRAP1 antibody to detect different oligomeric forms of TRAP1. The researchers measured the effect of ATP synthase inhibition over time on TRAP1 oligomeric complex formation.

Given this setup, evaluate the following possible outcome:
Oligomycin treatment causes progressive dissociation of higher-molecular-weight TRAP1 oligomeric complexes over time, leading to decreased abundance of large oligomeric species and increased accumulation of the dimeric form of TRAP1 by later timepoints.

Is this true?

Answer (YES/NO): NO